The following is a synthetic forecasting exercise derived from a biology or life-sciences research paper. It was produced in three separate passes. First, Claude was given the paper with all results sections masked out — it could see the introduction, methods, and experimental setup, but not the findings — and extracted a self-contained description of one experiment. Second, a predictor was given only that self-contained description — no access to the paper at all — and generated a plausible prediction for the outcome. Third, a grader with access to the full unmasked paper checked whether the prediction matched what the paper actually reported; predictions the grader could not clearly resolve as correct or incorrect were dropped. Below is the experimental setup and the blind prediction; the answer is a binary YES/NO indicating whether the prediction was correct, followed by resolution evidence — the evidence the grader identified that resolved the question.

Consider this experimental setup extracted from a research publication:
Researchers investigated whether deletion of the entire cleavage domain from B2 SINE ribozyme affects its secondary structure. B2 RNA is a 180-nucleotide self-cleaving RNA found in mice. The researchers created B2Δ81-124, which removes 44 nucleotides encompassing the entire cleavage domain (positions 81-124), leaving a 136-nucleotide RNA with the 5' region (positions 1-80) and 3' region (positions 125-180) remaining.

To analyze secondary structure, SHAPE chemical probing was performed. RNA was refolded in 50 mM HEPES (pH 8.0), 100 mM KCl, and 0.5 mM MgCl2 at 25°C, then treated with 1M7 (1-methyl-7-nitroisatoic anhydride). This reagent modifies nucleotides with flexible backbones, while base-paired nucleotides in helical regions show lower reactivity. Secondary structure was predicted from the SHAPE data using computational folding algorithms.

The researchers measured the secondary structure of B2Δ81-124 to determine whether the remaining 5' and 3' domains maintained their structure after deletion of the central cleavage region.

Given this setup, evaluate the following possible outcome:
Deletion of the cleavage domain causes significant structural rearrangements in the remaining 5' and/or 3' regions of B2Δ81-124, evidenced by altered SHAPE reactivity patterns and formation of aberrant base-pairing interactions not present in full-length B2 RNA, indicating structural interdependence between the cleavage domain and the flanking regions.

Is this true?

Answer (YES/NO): NO